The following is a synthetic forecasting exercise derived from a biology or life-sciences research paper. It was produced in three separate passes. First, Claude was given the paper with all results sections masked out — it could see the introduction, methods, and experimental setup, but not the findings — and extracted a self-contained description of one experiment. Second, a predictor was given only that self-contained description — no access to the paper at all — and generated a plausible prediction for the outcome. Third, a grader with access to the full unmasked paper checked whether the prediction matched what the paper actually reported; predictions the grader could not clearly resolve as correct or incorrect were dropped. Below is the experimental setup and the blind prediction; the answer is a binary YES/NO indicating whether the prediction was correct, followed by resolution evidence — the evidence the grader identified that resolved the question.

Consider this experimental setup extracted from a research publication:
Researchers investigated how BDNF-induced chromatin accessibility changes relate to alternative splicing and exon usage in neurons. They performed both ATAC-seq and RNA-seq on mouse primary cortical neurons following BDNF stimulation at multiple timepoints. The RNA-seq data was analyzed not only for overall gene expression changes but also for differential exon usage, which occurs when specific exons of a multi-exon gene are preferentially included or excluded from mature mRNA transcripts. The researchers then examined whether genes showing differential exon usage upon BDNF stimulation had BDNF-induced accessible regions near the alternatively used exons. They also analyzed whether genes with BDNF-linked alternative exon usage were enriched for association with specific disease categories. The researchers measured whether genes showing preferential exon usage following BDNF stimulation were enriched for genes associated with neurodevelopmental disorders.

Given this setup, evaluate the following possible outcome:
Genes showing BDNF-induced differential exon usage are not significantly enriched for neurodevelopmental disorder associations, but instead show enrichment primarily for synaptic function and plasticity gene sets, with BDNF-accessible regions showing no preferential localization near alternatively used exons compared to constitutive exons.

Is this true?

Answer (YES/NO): NO